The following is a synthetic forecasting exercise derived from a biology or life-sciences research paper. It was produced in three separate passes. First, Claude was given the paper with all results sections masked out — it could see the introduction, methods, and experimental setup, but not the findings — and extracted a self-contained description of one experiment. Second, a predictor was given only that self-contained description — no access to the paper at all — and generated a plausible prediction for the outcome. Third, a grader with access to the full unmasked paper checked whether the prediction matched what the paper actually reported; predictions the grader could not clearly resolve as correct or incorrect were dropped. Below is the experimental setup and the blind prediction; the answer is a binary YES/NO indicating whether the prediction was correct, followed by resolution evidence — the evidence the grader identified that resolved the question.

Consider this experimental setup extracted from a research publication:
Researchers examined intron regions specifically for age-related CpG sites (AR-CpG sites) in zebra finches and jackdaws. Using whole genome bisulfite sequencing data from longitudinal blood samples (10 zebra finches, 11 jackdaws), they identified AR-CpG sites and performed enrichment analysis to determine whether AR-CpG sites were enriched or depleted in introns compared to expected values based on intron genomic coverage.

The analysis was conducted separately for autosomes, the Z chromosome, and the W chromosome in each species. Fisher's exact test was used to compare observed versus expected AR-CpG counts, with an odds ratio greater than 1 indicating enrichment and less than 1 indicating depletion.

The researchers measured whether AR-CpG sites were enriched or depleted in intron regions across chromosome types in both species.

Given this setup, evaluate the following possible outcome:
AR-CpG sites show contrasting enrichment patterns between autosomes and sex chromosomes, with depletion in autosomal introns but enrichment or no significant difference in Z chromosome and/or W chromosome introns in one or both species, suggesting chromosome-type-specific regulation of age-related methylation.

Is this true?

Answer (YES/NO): NO